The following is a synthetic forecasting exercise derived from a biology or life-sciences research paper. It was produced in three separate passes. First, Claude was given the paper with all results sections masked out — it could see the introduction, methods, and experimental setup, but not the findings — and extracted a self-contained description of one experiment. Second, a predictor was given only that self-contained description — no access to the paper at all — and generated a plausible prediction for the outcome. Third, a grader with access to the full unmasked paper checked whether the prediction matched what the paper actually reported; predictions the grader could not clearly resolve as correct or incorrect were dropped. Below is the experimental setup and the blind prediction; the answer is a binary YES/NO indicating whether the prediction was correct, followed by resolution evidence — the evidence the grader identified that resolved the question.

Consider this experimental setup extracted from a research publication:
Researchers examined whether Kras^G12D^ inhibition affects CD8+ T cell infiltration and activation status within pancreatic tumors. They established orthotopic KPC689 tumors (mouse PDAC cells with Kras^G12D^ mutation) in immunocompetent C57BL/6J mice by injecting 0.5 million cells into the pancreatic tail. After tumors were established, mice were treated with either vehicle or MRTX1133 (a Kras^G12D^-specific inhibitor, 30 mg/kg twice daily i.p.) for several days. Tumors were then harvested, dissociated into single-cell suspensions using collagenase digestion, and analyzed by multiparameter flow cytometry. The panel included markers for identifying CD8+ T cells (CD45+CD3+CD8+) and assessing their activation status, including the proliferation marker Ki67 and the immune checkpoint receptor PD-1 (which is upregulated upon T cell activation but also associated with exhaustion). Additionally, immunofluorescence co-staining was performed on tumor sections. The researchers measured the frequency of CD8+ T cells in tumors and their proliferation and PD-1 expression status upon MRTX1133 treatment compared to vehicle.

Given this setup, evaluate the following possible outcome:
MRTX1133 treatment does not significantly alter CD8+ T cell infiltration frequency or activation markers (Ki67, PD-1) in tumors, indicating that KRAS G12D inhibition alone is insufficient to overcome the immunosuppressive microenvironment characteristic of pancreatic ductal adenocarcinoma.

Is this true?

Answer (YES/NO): NO